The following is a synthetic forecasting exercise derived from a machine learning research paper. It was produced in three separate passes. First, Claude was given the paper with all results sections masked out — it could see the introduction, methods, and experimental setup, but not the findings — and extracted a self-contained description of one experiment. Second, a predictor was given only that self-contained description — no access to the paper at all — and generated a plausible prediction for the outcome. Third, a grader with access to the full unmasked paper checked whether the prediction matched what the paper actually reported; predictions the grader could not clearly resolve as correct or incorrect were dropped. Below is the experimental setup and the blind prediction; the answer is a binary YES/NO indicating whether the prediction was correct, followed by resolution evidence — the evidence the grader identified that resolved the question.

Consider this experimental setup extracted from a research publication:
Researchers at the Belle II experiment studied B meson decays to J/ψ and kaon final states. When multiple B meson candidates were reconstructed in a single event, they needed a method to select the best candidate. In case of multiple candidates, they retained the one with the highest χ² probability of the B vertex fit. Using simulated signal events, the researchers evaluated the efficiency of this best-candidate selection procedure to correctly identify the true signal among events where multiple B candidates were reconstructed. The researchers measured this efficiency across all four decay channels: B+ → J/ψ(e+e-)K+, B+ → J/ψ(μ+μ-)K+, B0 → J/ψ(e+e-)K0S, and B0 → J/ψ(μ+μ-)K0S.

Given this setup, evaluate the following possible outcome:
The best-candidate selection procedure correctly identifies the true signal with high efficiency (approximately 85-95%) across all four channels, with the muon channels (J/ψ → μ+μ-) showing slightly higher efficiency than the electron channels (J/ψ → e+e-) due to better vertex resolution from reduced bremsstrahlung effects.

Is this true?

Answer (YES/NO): NO